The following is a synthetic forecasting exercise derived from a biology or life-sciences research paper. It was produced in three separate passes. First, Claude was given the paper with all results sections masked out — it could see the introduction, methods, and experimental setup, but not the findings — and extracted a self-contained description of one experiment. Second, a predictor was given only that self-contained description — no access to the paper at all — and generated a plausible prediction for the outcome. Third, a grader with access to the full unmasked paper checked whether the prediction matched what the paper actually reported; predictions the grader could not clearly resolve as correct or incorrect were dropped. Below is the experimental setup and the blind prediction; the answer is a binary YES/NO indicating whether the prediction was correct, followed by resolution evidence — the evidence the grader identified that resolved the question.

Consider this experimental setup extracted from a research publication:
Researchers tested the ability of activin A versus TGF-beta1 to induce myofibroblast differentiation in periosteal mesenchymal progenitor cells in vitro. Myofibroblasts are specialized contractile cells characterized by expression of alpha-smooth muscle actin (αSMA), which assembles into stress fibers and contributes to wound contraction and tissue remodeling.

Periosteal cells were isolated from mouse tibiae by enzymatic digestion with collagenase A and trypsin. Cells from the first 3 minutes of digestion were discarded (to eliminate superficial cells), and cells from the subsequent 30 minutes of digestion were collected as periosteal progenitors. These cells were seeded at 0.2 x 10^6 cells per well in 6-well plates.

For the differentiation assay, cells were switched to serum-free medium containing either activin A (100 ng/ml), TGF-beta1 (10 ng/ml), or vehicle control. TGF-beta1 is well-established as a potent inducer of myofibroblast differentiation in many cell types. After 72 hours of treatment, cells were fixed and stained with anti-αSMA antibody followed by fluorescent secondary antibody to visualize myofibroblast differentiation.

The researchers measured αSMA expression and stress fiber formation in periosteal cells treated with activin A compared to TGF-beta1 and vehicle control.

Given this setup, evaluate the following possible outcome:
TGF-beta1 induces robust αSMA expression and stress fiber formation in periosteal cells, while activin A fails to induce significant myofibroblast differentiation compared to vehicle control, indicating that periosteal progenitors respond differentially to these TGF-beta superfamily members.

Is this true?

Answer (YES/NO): NO